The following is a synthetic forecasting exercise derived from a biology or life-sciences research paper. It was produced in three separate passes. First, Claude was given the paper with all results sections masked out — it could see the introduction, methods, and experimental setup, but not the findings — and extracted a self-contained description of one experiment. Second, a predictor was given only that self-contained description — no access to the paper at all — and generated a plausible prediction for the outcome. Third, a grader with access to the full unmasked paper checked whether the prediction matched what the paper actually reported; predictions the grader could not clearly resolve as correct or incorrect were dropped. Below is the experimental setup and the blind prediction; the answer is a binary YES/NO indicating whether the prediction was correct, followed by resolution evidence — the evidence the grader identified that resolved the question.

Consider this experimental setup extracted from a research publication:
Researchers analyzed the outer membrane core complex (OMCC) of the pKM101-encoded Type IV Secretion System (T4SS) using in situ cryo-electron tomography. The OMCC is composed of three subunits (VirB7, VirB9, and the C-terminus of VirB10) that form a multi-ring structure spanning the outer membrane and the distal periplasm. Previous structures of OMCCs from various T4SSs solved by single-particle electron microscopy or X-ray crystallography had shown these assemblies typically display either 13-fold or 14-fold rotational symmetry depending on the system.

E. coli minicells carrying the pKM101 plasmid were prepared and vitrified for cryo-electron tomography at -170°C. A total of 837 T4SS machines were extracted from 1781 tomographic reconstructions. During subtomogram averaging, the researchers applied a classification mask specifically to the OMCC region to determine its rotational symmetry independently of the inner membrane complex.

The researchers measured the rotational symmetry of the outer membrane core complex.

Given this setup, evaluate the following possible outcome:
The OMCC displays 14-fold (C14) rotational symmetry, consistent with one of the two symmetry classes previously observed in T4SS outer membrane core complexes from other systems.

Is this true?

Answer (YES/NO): YES